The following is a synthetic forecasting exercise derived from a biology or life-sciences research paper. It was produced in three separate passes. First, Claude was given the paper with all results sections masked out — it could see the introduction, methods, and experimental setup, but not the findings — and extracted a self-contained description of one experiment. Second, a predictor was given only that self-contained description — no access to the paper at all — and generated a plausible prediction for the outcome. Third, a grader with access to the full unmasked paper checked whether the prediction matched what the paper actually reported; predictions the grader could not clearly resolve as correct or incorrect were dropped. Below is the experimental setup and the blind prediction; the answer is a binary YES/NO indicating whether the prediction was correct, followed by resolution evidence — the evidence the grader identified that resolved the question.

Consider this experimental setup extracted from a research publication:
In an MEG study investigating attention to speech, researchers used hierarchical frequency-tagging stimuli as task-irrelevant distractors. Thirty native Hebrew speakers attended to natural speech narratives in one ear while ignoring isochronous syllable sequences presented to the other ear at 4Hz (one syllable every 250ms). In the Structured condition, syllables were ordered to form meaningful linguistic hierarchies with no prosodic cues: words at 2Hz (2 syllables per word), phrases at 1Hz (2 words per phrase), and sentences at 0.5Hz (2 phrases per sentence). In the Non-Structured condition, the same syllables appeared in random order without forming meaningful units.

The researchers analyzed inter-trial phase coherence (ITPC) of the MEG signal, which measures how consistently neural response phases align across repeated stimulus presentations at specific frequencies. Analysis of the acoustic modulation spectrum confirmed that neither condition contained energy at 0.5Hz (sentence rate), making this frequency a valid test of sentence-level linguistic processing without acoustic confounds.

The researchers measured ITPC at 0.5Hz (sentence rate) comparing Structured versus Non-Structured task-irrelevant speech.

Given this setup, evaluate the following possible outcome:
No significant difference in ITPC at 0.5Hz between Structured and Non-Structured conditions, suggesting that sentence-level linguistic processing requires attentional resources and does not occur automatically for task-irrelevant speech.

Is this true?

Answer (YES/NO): YES